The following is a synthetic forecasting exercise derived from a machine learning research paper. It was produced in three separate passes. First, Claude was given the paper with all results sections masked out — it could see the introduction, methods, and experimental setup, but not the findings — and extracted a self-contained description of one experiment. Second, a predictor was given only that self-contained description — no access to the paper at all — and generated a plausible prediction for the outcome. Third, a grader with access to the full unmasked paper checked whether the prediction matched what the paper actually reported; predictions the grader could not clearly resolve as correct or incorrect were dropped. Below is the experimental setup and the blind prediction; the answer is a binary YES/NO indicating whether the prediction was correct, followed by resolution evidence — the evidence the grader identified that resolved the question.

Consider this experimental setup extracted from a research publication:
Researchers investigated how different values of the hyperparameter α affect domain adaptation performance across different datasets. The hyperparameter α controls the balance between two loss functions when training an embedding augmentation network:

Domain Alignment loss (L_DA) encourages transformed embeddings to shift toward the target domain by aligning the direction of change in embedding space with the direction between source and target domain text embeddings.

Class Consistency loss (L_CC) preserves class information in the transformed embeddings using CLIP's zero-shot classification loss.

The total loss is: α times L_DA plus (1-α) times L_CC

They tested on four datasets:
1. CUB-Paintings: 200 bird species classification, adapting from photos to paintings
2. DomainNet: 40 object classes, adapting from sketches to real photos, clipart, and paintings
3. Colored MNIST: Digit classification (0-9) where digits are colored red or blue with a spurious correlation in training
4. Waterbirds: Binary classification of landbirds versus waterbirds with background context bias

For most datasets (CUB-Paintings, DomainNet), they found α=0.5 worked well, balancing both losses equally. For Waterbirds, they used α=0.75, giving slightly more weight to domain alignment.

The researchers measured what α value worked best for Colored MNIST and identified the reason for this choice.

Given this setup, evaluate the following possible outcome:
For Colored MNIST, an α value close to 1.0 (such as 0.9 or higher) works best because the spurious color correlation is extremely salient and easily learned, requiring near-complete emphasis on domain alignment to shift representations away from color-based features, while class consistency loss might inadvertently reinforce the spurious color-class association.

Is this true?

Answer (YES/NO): NO